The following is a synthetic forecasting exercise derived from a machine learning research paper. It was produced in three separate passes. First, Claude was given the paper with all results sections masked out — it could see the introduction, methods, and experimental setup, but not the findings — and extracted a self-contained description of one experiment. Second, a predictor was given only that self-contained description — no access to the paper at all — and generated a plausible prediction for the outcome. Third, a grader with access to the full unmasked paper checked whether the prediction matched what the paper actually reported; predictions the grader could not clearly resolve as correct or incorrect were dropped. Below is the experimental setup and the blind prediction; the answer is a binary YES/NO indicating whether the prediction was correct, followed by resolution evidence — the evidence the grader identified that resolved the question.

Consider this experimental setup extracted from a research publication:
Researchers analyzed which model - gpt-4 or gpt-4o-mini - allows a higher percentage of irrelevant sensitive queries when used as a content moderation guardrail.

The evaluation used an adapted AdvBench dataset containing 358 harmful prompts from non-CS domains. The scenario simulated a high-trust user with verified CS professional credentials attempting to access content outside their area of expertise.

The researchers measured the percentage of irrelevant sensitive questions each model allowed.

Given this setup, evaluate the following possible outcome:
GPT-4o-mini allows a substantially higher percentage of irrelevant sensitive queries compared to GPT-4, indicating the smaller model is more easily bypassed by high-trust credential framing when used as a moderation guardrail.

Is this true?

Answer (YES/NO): YES